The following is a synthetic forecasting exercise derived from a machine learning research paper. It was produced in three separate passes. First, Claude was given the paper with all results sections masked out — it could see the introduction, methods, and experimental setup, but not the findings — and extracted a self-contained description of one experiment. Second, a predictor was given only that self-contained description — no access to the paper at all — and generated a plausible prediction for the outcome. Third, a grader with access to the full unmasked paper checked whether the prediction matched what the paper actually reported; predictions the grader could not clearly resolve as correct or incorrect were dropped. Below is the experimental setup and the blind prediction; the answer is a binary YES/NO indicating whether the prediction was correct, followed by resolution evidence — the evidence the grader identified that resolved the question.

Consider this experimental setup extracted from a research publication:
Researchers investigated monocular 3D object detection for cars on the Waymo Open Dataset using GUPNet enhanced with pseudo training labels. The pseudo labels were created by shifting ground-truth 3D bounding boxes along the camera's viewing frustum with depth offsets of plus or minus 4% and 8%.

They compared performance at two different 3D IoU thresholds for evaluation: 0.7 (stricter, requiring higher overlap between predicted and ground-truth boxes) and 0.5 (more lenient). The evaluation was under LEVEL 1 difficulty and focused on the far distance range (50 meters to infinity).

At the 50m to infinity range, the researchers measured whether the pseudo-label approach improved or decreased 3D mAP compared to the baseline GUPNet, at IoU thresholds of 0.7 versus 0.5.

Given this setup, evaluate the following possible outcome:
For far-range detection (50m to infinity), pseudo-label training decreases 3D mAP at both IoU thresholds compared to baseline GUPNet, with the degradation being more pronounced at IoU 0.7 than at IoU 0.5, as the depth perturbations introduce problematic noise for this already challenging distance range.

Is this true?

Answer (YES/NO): NO